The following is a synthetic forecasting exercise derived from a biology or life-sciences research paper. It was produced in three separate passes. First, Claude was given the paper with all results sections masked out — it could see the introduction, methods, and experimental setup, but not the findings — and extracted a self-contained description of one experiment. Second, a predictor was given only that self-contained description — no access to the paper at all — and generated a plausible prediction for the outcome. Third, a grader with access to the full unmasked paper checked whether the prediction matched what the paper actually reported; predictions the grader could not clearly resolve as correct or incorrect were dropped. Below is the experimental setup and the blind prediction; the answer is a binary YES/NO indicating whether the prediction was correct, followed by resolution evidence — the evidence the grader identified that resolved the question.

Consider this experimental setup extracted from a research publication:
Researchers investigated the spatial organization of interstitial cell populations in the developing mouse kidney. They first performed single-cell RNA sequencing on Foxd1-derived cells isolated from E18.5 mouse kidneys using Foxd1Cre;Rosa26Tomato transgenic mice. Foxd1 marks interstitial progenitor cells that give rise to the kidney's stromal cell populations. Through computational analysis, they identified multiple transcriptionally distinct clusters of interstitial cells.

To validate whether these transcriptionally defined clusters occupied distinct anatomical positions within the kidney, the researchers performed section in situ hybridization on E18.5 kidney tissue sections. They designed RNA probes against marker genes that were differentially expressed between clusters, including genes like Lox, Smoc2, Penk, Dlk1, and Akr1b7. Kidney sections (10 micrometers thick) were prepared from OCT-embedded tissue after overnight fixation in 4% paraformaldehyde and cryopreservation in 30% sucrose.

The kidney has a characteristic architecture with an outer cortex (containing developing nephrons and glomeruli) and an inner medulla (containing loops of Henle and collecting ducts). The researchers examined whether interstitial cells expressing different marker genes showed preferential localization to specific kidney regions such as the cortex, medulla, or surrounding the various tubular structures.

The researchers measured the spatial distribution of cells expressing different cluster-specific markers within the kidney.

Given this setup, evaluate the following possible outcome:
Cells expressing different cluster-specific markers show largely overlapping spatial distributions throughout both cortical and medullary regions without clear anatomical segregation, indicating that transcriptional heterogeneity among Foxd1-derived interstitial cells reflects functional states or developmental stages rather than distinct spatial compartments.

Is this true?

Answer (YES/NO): NO